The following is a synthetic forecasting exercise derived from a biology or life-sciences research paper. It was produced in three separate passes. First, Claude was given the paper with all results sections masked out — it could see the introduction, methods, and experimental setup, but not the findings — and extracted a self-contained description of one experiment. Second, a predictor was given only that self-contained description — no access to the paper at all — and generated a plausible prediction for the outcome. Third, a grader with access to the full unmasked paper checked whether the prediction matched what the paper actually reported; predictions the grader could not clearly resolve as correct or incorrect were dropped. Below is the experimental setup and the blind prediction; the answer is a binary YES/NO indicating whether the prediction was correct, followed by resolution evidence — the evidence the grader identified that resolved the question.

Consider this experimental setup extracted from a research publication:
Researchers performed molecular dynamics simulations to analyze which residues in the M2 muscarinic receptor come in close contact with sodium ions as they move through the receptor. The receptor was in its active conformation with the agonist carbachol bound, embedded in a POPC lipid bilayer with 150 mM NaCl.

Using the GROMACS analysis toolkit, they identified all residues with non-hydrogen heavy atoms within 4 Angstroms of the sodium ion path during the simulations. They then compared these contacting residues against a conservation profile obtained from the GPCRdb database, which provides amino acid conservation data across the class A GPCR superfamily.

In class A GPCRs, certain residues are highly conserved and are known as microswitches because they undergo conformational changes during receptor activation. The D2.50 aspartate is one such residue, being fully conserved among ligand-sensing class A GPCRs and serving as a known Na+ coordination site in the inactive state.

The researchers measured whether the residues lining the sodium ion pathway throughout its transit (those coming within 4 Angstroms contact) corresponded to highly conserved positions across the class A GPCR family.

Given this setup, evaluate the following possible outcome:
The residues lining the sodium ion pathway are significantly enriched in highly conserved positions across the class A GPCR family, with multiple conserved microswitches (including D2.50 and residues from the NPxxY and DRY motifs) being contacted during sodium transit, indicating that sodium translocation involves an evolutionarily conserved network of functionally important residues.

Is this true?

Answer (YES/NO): YES